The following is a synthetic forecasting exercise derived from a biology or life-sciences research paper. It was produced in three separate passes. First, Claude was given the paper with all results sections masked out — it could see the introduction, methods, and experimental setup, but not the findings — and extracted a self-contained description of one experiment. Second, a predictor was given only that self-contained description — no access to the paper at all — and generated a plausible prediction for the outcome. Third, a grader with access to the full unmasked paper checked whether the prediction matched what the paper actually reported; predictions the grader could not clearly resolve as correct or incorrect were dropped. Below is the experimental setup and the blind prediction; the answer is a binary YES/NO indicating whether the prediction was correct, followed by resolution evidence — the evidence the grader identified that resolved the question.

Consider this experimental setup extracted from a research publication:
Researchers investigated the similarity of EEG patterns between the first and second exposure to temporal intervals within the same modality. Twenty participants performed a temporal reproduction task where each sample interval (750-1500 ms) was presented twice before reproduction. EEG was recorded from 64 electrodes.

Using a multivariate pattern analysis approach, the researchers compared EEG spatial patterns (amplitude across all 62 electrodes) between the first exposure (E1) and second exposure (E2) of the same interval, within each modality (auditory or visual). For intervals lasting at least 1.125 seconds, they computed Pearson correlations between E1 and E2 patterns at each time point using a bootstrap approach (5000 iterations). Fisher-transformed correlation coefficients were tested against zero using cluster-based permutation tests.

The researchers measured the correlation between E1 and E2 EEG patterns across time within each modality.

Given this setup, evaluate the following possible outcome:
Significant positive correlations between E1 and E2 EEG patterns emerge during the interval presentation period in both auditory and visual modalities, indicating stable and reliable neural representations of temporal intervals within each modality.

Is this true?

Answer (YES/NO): YES